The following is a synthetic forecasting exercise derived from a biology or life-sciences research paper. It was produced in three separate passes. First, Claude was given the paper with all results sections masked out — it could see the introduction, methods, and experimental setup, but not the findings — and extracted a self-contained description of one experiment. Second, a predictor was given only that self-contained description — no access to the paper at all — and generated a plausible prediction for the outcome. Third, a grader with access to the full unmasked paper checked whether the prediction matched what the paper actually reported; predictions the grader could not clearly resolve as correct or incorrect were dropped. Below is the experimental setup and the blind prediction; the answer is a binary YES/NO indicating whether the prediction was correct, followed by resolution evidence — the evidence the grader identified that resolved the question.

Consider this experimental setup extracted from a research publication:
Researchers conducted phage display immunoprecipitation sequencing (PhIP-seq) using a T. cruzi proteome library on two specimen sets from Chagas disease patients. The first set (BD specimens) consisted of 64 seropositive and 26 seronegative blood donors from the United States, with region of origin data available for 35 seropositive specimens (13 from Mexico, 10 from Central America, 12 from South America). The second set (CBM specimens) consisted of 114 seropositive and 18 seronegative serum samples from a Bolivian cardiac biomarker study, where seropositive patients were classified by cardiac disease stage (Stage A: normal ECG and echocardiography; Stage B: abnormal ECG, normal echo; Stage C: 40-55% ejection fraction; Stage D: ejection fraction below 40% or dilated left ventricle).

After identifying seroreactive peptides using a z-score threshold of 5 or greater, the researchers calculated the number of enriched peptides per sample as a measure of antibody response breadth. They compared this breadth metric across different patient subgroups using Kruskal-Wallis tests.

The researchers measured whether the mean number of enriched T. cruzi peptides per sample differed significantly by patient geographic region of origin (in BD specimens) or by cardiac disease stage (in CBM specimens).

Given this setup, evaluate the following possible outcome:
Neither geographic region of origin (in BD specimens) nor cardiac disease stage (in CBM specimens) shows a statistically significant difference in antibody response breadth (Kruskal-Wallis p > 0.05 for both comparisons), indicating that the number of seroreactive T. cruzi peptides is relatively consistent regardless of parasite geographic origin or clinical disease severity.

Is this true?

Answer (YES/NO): YES